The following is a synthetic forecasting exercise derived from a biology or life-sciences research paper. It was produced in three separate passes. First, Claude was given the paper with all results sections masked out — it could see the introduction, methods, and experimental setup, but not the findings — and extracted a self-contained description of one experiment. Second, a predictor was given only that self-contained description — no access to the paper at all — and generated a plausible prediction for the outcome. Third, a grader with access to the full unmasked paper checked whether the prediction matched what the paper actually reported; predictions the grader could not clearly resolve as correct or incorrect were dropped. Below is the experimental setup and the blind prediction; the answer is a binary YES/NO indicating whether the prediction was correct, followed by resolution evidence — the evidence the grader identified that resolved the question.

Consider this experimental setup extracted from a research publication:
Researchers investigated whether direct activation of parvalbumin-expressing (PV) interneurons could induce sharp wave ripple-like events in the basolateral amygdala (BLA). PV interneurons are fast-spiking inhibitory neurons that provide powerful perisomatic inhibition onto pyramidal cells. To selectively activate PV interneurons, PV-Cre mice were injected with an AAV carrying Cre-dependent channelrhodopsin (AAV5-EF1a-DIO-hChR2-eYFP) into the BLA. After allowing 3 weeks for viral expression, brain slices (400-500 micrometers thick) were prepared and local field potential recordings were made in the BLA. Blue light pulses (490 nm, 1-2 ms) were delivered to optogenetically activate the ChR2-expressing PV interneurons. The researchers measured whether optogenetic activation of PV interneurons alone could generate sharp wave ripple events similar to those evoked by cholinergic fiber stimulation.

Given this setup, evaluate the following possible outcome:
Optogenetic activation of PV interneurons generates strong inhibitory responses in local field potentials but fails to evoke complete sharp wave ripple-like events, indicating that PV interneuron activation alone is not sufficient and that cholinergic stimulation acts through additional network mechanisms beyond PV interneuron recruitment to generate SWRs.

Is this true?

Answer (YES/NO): NO